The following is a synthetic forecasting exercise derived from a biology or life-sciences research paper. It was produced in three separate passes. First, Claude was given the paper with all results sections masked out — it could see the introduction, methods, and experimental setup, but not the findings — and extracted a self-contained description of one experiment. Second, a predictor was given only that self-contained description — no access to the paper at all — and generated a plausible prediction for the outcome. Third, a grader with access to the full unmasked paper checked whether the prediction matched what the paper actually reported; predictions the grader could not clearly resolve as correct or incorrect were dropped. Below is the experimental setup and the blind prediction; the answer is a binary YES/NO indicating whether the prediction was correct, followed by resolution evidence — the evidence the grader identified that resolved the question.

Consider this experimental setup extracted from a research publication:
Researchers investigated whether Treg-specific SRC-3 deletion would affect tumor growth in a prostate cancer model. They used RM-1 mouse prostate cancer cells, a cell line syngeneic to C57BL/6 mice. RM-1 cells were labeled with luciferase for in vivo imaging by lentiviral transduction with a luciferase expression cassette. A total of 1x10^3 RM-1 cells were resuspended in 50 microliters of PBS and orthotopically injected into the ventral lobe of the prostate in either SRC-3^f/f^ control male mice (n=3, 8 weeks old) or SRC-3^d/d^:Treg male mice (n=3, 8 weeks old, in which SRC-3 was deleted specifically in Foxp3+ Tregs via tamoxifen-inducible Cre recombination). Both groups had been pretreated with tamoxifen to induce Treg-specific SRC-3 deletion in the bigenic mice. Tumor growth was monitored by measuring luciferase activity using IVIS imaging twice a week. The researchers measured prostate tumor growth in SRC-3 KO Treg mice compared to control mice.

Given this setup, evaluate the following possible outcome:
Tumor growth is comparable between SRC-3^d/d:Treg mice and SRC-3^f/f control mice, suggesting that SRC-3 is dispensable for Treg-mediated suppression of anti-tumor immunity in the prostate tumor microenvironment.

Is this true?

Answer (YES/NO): NO